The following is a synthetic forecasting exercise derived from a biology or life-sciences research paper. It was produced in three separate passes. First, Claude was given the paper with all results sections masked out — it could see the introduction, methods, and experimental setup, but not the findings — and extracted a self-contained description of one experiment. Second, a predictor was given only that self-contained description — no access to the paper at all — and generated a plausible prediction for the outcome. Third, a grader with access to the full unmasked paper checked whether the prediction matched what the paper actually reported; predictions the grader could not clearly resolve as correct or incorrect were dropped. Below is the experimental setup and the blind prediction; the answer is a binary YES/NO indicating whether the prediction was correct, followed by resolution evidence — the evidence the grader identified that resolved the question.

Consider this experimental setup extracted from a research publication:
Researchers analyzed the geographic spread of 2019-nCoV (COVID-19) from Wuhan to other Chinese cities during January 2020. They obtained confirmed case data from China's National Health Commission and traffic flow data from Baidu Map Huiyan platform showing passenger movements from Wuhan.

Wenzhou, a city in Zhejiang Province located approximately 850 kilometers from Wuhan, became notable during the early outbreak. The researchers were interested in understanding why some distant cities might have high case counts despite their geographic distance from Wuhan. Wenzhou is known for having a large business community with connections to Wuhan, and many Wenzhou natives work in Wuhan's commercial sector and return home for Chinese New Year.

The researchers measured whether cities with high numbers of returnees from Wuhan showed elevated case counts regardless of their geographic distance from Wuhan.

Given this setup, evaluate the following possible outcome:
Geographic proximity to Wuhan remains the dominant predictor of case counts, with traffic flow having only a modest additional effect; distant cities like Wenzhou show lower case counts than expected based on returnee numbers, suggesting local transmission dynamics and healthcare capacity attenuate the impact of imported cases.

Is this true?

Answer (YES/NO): NO